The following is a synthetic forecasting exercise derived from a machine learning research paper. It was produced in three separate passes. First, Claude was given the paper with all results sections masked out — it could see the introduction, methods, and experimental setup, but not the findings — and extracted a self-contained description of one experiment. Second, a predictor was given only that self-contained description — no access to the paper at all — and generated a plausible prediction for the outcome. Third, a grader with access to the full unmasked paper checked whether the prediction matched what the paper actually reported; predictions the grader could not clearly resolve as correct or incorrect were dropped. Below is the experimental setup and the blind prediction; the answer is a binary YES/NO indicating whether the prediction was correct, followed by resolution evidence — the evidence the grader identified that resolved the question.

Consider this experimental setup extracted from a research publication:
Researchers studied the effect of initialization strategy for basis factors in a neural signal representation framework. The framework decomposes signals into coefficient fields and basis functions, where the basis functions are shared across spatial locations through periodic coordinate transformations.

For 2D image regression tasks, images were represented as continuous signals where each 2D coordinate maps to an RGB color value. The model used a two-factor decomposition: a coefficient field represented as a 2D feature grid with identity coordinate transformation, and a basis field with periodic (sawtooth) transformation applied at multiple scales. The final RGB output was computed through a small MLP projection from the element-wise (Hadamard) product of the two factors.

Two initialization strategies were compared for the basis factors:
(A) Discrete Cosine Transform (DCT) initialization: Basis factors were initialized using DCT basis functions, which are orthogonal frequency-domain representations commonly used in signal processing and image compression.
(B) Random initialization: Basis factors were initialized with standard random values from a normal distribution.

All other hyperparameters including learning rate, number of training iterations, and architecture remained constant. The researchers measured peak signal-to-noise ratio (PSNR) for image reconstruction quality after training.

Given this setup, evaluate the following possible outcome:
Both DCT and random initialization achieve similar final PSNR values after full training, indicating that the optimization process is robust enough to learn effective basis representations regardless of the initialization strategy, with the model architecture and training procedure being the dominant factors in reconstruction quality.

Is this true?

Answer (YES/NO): NO